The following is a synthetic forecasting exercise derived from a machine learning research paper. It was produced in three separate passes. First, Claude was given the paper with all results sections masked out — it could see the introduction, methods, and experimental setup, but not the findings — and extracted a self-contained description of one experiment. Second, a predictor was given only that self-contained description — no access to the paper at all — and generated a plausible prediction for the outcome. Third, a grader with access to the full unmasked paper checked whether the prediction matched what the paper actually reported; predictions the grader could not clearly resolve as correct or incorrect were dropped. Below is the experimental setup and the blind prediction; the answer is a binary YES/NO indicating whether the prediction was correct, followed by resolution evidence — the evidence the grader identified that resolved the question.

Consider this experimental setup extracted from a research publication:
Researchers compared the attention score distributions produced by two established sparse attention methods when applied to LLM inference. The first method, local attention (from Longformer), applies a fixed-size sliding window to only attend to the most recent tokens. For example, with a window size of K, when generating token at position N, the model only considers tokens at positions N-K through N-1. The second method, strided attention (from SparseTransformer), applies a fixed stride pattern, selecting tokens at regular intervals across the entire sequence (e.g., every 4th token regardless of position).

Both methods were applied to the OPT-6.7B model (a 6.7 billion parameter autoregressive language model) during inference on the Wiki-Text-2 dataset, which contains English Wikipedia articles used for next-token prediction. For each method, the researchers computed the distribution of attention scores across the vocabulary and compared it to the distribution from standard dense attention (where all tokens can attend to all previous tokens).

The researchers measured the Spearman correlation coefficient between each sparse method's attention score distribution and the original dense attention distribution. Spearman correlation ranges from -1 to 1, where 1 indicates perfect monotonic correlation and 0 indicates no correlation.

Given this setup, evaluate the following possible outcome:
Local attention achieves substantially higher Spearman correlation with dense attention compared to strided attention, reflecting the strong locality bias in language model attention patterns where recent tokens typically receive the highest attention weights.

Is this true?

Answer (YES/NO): NO